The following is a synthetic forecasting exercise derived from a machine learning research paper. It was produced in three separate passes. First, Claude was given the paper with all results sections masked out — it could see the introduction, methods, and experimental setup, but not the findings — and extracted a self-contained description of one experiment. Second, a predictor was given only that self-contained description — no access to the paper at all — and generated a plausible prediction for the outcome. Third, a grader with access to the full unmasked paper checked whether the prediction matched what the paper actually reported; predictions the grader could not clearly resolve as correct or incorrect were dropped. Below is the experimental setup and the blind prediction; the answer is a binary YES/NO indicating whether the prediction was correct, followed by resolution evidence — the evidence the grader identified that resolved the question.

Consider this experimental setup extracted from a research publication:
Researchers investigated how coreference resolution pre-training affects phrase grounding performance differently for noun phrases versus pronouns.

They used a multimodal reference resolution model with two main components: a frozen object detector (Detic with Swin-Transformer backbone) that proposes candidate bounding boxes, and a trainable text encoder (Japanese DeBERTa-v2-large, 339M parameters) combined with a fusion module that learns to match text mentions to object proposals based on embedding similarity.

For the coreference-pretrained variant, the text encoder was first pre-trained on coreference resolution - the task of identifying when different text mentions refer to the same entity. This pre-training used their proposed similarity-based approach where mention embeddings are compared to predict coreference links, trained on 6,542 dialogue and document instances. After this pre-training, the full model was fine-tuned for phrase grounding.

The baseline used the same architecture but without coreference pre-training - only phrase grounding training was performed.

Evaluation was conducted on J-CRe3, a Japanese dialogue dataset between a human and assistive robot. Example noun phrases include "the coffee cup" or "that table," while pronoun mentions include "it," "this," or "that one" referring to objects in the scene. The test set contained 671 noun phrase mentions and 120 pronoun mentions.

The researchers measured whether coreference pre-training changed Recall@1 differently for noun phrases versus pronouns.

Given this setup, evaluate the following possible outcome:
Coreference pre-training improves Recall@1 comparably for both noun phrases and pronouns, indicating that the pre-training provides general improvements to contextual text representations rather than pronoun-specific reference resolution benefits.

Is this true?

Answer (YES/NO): NO